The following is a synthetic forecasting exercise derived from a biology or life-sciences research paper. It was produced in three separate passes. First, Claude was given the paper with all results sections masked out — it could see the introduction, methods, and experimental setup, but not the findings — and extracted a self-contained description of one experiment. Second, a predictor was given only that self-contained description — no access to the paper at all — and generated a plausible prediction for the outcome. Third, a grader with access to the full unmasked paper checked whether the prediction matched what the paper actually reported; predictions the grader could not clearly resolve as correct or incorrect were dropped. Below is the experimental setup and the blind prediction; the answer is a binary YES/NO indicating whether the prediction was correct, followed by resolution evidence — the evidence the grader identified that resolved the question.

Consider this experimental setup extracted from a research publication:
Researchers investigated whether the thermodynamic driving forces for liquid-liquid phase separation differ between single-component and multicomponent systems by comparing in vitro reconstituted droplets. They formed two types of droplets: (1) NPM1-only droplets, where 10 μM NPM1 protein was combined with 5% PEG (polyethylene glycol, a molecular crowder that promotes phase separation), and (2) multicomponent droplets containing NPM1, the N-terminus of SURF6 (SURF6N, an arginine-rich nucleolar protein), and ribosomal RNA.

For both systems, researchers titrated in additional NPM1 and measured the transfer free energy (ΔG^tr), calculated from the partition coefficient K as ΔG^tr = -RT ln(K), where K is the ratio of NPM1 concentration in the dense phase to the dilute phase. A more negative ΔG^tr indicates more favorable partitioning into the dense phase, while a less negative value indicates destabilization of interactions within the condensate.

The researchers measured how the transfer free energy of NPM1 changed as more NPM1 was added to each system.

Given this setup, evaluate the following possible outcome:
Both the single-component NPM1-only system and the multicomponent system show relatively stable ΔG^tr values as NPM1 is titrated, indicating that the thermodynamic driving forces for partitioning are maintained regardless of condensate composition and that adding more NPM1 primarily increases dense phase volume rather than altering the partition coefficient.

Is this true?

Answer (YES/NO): NO